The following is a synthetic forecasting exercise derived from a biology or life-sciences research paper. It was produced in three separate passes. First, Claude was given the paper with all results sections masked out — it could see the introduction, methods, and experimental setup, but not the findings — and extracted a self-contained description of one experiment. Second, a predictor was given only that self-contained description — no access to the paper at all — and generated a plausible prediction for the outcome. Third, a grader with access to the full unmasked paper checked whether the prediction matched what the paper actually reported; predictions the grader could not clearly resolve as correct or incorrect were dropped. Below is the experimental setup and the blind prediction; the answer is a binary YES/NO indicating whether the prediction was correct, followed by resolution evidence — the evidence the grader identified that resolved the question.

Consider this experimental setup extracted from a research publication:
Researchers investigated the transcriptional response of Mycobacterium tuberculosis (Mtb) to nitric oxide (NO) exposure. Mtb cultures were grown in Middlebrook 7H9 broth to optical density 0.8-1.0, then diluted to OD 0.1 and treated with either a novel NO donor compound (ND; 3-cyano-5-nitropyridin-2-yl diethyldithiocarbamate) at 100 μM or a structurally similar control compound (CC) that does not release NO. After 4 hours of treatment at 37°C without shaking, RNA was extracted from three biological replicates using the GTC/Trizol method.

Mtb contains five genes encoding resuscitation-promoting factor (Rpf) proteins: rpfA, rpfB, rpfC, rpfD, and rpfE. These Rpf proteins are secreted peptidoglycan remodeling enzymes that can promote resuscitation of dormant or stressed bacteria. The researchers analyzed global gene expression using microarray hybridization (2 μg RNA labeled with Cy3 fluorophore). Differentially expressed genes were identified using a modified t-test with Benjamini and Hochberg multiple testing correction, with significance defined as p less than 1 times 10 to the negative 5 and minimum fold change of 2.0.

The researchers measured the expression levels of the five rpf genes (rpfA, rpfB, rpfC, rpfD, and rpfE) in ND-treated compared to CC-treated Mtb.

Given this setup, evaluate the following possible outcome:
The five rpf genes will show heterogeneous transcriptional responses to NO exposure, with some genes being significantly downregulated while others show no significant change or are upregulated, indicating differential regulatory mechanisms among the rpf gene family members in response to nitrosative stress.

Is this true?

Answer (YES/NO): YES